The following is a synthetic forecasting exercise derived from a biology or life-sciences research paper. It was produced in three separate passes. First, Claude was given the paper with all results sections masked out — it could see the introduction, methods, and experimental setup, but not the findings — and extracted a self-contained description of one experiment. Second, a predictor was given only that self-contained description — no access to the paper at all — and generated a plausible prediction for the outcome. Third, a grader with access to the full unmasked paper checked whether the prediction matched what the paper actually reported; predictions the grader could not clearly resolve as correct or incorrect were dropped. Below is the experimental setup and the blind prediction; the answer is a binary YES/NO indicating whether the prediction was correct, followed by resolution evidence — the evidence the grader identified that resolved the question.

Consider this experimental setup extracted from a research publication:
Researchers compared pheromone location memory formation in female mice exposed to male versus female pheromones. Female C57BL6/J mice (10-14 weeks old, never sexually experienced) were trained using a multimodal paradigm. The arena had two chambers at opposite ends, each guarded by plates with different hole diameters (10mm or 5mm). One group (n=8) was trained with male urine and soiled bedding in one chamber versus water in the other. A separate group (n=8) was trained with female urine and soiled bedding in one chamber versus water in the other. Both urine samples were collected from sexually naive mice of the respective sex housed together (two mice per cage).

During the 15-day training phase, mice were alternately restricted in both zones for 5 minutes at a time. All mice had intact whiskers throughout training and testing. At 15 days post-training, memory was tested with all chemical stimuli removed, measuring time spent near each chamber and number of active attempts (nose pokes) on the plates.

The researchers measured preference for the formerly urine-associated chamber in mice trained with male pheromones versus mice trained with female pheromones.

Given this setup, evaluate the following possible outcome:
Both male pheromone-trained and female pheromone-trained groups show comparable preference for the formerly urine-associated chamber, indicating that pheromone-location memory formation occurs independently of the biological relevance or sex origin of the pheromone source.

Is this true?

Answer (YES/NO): NO